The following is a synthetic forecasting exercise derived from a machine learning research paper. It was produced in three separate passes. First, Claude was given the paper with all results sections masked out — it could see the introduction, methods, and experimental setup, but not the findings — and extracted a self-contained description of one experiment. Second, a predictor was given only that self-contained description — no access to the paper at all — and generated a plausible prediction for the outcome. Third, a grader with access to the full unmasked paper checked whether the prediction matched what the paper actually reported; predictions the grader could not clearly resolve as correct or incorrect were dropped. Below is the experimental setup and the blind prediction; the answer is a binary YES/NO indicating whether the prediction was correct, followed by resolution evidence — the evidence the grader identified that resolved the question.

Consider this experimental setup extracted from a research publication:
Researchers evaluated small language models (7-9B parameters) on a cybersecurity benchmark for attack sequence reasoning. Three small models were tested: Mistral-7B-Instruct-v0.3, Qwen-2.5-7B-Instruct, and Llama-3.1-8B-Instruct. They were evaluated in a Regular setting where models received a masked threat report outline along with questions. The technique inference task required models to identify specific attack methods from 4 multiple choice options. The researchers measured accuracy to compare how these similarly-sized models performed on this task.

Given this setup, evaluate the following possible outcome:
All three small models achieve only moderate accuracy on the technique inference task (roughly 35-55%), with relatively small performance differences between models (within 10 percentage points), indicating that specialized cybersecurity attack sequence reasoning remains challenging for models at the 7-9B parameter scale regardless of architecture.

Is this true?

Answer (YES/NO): NO